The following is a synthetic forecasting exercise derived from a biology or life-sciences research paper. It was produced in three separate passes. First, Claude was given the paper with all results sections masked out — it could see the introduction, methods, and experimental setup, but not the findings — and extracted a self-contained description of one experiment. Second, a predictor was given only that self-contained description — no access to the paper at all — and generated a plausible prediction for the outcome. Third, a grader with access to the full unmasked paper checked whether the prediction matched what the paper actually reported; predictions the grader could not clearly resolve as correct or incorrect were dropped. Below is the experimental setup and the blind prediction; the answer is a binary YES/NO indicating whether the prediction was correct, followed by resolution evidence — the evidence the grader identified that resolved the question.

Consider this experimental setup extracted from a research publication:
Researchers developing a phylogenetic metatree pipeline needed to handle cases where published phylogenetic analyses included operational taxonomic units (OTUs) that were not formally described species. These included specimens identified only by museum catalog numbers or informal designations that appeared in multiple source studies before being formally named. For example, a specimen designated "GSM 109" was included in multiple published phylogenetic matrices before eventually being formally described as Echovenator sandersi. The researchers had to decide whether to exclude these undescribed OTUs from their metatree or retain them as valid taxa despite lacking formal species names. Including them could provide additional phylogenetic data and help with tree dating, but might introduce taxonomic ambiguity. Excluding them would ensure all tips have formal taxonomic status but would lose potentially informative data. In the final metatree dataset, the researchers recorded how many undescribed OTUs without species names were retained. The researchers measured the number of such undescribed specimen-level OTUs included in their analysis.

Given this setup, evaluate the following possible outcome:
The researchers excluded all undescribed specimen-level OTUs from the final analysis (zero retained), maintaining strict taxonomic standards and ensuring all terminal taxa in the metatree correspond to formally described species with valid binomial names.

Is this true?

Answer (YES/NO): NO